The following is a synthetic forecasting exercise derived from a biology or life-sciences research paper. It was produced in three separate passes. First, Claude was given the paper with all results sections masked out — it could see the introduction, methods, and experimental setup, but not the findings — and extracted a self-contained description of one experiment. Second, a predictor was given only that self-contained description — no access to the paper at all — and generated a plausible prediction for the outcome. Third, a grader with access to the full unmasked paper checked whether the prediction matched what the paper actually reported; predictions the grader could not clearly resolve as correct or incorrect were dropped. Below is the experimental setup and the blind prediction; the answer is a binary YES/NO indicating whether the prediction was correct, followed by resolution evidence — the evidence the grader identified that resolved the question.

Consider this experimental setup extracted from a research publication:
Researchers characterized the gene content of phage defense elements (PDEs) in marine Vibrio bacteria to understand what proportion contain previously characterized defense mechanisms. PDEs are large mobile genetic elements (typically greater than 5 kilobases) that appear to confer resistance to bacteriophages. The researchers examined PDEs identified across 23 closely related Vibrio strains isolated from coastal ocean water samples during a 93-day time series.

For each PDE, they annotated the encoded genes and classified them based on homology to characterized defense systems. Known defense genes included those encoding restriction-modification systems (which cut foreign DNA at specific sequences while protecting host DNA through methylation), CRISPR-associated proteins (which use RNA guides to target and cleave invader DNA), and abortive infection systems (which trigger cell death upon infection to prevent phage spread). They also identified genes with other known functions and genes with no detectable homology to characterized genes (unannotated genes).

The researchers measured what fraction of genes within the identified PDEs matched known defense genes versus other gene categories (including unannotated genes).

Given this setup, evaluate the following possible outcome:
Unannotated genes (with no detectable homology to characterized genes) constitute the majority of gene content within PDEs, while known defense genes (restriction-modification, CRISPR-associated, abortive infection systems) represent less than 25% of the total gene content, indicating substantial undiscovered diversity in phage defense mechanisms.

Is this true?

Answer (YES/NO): YES